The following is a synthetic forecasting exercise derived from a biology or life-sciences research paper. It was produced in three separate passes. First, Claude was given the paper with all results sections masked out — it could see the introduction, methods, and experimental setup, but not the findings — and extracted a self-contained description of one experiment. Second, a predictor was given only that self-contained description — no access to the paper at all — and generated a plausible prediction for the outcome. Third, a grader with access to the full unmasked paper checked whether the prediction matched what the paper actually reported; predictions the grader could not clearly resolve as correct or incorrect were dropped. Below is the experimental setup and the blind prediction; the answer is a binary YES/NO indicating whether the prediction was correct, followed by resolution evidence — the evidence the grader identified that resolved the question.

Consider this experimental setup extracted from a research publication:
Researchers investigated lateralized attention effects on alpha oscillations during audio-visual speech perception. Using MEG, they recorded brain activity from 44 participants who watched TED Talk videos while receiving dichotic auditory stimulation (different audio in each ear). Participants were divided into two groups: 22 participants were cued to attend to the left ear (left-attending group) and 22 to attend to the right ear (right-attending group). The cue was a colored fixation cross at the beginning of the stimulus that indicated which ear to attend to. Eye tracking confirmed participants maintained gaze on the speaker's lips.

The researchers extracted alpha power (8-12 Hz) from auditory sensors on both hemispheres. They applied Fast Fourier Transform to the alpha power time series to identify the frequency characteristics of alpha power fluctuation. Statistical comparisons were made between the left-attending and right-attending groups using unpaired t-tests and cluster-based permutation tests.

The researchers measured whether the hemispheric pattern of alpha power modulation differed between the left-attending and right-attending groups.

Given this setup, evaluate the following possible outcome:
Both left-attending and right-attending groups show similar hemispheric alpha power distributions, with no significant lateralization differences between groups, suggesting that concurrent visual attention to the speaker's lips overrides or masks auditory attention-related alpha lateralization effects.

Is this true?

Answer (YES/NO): NO